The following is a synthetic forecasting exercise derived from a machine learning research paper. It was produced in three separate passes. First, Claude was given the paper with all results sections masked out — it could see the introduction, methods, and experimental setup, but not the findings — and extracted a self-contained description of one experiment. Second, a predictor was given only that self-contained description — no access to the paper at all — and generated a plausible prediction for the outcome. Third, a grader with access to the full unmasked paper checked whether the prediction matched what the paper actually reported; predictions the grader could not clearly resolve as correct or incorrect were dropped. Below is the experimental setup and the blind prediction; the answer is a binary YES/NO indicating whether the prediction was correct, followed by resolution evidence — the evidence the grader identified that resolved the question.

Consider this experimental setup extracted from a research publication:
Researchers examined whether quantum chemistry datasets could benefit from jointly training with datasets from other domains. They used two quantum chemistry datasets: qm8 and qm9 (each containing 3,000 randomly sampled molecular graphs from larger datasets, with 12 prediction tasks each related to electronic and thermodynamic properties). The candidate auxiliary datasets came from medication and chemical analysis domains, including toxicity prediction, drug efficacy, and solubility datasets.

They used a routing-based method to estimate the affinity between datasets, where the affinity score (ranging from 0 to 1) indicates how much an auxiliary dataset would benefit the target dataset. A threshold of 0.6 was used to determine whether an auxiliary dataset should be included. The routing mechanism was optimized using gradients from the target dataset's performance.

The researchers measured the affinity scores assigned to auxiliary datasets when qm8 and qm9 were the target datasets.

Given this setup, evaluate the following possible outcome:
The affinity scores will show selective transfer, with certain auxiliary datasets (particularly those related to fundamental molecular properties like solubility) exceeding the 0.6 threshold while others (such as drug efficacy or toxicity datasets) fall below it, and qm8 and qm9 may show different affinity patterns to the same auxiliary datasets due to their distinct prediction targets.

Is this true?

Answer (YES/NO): NO